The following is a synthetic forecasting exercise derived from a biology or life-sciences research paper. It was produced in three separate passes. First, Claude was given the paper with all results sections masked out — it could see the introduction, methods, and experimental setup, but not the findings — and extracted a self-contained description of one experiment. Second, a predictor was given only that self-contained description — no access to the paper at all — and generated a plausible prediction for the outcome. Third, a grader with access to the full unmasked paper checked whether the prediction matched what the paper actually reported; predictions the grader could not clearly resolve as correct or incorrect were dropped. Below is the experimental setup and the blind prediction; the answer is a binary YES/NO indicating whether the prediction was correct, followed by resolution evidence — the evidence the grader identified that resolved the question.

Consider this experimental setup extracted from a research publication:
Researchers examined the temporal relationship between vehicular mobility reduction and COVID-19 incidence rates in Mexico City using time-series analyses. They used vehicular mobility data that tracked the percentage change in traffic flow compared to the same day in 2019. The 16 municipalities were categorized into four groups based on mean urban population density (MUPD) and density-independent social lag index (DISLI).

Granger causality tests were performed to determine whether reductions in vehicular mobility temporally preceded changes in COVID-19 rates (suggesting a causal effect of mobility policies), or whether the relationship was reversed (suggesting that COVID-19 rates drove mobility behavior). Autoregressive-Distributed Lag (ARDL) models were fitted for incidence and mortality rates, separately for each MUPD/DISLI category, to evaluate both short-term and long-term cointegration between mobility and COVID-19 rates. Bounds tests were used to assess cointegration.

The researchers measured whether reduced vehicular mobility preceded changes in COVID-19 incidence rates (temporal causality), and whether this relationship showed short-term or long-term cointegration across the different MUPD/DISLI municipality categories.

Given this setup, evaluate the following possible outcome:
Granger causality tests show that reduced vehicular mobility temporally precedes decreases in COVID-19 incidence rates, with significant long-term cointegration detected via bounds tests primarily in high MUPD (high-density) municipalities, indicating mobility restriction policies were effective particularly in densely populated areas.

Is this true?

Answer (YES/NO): NO